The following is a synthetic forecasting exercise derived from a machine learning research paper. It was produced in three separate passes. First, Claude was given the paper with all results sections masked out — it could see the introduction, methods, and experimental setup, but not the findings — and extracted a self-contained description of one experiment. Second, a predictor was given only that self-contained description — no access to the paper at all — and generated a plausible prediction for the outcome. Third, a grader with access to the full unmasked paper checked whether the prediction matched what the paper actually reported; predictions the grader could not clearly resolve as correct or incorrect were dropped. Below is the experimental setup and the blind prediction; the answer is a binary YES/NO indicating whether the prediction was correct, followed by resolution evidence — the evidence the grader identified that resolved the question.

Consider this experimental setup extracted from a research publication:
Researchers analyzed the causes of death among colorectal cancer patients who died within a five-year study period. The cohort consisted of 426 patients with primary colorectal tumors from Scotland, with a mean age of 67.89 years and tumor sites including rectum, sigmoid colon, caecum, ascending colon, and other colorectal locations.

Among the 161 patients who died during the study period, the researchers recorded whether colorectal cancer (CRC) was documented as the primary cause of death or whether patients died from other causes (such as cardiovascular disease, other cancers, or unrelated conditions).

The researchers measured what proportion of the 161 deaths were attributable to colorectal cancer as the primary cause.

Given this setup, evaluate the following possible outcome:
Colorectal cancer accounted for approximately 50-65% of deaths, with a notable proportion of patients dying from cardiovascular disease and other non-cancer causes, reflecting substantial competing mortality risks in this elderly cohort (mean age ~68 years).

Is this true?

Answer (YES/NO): NO